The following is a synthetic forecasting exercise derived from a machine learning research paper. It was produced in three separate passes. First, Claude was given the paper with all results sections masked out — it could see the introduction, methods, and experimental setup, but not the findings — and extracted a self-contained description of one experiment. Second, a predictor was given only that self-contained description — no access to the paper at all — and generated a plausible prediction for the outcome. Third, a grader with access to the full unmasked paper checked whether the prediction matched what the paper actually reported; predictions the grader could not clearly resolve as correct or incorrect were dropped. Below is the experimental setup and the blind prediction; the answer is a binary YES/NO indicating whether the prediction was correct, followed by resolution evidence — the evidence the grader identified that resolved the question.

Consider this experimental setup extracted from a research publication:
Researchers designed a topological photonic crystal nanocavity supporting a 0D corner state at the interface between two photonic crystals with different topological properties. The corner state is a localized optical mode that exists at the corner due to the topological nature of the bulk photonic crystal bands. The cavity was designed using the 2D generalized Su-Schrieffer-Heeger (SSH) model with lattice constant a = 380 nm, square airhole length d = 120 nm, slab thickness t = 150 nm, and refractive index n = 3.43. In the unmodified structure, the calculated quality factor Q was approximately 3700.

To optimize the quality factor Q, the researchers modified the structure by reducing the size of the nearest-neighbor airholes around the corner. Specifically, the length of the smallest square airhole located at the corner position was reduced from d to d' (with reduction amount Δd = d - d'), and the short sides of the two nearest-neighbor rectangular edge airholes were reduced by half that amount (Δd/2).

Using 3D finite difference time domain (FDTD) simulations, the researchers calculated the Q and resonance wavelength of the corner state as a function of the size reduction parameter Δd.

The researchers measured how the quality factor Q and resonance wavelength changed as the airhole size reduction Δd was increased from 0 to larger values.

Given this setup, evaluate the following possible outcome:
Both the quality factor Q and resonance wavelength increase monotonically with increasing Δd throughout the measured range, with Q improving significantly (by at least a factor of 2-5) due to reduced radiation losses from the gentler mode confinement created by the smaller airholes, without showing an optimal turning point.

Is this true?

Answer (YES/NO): NO